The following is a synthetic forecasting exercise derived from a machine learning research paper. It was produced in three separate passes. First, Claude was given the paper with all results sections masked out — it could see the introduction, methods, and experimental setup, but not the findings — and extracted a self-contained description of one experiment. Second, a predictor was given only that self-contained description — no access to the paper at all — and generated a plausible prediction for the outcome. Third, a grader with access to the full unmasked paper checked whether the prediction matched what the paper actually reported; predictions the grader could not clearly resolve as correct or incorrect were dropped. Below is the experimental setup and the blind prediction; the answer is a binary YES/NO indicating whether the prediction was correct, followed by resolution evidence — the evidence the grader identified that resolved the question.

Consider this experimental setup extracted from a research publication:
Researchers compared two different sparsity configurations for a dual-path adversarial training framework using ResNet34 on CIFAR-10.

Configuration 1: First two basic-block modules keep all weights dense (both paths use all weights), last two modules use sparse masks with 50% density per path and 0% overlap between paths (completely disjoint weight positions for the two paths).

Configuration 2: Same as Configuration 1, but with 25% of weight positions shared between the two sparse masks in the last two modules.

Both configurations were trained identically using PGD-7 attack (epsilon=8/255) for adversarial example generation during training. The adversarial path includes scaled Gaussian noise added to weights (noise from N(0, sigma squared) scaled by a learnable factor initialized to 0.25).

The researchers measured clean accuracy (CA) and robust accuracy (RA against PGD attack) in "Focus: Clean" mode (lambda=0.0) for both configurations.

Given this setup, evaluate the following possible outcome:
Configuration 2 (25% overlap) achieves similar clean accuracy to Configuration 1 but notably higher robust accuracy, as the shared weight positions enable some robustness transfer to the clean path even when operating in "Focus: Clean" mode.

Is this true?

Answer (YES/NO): YES